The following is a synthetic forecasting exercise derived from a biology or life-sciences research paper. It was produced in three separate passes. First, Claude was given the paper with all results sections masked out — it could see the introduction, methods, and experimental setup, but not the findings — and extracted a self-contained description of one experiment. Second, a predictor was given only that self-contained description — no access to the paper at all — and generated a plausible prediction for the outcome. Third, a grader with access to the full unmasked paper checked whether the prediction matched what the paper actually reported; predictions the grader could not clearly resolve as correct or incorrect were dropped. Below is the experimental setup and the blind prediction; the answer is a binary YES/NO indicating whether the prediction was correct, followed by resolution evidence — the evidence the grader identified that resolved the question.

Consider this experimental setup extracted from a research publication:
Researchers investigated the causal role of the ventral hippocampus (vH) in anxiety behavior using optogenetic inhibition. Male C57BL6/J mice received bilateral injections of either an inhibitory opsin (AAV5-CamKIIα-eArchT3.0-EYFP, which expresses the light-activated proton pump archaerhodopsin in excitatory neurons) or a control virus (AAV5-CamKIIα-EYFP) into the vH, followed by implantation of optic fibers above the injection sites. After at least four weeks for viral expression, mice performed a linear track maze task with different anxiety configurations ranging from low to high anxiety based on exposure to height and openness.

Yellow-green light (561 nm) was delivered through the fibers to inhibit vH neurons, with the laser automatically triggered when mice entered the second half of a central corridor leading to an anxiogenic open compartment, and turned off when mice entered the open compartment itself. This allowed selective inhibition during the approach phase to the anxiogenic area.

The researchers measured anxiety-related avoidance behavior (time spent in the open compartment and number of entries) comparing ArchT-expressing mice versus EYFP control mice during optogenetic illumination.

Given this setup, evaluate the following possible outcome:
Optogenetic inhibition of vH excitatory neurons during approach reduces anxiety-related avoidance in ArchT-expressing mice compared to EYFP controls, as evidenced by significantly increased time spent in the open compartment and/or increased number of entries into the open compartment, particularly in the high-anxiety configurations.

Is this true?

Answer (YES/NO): YES